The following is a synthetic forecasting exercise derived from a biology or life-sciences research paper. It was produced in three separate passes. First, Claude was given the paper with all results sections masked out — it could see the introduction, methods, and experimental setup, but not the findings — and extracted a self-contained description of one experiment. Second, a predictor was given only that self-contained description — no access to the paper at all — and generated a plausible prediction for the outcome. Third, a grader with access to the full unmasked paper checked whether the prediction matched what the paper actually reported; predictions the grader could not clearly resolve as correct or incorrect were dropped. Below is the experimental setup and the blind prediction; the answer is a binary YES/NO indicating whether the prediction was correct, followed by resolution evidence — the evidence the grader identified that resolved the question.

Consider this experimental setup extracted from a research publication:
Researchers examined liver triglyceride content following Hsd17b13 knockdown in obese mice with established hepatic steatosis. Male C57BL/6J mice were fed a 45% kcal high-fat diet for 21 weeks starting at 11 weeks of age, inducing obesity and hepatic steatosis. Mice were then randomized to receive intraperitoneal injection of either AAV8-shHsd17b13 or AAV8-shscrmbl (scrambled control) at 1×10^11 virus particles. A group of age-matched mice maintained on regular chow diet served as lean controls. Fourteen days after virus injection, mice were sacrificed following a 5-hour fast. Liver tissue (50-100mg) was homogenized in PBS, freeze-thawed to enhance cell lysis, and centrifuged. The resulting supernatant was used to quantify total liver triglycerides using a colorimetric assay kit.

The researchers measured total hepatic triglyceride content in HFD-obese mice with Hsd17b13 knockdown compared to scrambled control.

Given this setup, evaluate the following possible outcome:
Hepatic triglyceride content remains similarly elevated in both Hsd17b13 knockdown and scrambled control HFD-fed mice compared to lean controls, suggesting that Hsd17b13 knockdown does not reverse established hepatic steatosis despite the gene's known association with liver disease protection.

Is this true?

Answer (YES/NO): NO